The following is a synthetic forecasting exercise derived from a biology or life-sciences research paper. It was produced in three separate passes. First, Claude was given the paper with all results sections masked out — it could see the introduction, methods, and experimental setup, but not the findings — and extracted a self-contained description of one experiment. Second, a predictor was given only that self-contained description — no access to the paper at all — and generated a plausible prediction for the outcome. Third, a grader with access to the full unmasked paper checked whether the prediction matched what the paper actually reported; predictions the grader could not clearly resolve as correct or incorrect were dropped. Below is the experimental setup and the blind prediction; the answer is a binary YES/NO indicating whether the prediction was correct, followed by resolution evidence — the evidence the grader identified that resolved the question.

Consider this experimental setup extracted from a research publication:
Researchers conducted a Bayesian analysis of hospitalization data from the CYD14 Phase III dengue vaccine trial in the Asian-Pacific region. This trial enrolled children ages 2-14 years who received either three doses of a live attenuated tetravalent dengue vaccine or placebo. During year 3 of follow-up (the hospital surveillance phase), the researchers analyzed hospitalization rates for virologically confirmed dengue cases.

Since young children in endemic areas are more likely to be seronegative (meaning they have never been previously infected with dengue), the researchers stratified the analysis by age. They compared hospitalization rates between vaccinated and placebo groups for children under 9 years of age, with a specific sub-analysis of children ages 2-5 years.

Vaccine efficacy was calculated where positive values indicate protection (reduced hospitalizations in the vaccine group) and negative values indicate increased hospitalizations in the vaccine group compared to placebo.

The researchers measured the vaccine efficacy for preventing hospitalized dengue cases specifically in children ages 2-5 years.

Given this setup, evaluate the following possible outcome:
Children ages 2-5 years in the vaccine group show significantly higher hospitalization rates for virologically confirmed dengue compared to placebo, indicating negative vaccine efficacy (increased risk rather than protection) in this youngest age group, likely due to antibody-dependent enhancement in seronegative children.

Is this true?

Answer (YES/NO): YES